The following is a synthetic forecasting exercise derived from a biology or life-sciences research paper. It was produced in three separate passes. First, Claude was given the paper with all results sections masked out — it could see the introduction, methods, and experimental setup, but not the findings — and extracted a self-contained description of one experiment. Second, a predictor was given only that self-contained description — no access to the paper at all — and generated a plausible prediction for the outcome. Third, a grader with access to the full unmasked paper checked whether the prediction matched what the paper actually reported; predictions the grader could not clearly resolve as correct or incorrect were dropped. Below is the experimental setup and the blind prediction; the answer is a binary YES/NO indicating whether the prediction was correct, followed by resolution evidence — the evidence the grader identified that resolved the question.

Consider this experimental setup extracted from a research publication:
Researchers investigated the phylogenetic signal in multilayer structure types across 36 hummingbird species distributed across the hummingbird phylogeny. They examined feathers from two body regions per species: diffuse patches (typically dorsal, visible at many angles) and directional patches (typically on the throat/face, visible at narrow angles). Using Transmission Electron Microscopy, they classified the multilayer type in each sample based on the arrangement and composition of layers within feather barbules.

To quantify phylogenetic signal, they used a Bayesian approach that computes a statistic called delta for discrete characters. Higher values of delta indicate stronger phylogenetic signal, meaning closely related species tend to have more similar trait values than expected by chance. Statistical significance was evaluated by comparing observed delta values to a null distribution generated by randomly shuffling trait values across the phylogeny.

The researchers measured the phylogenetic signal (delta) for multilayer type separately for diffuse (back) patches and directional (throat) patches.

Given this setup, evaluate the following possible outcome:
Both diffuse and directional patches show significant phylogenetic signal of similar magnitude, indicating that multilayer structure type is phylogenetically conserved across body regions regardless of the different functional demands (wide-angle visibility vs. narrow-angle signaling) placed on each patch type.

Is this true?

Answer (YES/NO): NO